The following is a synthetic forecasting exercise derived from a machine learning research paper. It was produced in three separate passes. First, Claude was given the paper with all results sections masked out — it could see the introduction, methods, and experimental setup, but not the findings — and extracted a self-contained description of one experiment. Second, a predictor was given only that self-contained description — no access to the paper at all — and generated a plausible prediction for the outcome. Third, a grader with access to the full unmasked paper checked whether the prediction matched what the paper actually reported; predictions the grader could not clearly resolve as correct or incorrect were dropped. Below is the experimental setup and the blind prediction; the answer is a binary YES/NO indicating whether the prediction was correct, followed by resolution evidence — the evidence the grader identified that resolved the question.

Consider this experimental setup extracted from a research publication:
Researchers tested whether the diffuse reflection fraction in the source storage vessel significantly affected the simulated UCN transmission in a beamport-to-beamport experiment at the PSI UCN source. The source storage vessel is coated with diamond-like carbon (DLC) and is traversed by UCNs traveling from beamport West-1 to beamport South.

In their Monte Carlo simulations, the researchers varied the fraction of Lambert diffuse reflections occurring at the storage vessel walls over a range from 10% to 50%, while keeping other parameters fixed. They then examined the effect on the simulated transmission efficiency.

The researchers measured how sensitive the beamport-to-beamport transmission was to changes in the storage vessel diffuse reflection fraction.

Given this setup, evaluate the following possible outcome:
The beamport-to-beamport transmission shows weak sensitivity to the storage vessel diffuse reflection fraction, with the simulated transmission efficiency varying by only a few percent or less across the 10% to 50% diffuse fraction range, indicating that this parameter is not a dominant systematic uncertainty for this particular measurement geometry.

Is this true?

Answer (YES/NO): YES